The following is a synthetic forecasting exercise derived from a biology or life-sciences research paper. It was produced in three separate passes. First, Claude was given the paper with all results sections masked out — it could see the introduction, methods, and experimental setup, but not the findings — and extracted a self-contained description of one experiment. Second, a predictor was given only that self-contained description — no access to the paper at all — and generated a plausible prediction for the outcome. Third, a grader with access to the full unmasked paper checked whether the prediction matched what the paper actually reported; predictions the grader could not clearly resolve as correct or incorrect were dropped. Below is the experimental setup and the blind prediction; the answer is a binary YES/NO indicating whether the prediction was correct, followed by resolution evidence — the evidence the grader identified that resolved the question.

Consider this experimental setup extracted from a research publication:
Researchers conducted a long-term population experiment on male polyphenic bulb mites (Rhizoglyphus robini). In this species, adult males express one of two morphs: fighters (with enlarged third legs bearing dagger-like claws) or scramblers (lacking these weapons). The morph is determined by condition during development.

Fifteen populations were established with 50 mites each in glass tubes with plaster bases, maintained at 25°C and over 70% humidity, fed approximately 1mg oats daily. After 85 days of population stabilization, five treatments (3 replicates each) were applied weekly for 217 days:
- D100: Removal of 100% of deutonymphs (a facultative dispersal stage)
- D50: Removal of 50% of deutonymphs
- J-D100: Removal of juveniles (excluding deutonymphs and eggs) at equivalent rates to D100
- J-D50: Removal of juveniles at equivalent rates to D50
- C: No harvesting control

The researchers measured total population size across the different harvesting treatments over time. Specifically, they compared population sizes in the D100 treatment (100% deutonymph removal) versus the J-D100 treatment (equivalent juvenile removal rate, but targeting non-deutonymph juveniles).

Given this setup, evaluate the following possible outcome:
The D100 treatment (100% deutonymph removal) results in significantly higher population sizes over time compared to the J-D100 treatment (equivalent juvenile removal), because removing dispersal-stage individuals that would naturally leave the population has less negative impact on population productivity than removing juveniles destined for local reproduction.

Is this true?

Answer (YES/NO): YES